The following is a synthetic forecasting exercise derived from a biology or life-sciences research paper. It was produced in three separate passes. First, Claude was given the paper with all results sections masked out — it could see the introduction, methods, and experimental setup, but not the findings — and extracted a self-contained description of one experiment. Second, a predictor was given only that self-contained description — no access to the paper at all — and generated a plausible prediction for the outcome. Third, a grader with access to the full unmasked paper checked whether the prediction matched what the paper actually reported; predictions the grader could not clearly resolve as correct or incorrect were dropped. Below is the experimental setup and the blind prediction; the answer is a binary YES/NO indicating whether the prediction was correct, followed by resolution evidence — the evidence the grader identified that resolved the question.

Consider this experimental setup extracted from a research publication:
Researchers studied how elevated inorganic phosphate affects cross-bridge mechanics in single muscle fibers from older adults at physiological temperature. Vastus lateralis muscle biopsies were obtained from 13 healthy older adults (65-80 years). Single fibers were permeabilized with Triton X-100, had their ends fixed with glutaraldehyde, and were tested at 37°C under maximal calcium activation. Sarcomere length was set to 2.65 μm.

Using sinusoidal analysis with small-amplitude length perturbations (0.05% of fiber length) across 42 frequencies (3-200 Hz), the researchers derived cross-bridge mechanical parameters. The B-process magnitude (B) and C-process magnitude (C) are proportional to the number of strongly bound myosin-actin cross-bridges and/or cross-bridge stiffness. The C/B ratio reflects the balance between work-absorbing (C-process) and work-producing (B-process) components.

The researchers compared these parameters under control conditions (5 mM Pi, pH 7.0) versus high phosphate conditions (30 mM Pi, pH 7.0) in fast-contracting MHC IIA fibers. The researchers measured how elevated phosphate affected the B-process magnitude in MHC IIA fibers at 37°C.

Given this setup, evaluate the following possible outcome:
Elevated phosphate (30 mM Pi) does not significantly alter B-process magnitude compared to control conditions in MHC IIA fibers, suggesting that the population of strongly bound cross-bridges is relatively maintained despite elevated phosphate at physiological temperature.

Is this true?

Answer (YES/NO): NO